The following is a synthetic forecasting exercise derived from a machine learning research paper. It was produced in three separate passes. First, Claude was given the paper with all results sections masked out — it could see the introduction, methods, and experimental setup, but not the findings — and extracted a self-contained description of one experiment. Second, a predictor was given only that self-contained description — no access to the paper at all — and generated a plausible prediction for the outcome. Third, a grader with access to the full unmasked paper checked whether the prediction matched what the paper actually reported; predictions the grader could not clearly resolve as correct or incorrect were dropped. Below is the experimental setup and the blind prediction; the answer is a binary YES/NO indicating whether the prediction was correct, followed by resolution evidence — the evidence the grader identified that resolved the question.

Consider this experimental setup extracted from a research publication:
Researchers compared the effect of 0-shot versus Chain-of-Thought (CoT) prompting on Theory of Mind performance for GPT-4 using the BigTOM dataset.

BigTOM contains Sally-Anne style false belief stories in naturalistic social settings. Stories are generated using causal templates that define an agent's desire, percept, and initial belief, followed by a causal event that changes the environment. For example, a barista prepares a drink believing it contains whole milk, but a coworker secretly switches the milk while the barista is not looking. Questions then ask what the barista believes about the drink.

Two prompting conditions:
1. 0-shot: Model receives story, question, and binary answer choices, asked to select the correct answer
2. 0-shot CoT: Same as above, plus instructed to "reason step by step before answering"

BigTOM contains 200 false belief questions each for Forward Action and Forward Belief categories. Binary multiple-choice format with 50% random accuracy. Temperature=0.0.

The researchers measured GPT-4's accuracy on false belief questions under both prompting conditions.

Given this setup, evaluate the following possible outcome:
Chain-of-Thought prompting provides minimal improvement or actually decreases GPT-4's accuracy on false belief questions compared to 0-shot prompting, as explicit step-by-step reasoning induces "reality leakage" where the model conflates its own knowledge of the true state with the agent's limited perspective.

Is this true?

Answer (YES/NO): NO